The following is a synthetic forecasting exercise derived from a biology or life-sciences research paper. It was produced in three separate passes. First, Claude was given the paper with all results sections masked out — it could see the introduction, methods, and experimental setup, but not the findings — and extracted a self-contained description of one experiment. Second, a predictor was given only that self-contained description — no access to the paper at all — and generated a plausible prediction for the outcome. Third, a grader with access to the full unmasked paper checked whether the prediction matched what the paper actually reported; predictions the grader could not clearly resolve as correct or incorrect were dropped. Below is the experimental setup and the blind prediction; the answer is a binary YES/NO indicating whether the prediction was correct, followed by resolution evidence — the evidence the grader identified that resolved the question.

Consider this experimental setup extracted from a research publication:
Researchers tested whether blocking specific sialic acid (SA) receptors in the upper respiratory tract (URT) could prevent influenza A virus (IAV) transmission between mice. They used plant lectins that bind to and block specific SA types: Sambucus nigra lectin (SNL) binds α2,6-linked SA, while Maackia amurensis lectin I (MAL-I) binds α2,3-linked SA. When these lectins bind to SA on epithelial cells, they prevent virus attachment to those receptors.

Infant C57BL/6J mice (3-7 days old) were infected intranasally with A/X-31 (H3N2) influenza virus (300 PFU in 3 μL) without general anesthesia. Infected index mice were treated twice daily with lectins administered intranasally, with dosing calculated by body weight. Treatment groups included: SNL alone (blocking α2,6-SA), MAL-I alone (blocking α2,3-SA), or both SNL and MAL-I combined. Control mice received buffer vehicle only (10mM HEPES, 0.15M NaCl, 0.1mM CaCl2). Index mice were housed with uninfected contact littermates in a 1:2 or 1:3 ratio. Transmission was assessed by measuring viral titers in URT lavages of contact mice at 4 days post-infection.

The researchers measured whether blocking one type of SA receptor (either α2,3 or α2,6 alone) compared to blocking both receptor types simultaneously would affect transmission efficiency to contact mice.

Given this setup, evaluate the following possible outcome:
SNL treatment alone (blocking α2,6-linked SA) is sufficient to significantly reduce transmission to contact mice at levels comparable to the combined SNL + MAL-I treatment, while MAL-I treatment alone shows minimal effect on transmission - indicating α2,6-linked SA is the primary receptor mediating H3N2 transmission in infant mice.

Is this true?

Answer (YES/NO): NO